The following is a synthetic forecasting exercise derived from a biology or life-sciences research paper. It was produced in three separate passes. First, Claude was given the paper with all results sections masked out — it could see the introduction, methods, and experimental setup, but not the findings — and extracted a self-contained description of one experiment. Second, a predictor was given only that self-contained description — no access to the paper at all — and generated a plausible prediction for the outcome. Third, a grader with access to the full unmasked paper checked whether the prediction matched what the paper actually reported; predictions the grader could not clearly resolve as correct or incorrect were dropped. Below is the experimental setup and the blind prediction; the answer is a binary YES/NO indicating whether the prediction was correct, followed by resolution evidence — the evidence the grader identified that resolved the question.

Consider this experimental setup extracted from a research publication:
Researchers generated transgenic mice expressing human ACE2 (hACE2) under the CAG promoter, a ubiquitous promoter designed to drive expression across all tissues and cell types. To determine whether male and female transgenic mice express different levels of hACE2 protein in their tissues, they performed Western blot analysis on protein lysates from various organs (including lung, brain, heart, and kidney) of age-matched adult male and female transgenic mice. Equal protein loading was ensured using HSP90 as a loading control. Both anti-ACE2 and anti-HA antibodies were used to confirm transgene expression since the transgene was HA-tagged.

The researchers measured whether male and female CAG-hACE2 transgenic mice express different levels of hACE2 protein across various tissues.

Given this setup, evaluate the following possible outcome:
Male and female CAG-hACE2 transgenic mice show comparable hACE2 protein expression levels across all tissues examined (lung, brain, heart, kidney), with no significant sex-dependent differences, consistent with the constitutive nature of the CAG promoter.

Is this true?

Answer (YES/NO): YES